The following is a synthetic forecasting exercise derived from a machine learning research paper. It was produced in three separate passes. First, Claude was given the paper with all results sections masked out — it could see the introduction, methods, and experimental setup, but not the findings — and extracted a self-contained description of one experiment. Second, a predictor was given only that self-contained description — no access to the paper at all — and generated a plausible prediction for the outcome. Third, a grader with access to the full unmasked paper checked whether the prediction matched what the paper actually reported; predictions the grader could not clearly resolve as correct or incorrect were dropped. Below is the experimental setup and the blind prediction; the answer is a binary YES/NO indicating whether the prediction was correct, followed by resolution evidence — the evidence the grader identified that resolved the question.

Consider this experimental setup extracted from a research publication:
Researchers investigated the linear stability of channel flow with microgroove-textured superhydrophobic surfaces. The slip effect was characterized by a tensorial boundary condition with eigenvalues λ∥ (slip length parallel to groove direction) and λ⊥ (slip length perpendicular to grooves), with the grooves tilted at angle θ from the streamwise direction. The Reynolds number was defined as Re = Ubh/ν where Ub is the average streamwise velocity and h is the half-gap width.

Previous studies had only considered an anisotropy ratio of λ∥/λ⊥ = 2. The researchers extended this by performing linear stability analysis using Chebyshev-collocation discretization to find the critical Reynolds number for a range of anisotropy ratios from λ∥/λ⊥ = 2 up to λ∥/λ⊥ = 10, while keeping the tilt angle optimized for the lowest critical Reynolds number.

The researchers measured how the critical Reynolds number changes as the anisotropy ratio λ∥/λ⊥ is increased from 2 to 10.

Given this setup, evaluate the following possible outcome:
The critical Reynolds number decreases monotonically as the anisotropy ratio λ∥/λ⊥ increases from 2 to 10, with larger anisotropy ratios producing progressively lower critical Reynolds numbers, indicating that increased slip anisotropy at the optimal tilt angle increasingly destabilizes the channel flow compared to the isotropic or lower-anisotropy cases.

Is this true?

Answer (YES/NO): YES